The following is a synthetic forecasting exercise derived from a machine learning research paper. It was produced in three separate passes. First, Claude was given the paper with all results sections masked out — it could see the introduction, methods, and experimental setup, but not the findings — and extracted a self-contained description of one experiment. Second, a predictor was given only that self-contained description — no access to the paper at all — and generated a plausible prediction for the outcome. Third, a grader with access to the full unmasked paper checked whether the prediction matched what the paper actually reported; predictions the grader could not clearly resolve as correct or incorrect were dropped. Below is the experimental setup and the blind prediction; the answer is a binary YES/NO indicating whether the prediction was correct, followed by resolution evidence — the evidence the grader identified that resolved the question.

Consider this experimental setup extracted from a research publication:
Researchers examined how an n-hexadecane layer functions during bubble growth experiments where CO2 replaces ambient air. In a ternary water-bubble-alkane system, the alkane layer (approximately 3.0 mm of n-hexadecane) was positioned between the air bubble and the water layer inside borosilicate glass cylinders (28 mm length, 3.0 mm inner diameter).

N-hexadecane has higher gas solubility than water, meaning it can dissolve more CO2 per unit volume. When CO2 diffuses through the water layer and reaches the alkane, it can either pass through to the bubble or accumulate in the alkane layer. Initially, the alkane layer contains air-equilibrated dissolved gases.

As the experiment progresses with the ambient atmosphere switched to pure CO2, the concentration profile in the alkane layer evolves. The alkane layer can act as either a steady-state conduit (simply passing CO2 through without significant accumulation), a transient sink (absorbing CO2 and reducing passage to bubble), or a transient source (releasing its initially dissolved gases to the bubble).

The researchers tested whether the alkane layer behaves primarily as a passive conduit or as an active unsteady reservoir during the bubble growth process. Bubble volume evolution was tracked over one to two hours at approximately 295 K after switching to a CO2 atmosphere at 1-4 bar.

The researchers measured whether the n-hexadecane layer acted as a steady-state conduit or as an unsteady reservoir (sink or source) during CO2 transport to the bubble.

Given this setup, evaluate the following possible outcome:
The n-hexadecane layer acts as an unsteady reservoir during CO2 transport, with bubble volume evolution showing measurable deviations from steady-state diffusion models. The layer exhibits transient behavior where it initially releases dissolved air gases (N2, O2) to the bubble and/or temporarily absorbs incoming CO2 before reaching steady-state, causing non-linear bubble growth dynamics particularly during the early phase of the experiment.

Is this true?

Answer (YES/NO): NO